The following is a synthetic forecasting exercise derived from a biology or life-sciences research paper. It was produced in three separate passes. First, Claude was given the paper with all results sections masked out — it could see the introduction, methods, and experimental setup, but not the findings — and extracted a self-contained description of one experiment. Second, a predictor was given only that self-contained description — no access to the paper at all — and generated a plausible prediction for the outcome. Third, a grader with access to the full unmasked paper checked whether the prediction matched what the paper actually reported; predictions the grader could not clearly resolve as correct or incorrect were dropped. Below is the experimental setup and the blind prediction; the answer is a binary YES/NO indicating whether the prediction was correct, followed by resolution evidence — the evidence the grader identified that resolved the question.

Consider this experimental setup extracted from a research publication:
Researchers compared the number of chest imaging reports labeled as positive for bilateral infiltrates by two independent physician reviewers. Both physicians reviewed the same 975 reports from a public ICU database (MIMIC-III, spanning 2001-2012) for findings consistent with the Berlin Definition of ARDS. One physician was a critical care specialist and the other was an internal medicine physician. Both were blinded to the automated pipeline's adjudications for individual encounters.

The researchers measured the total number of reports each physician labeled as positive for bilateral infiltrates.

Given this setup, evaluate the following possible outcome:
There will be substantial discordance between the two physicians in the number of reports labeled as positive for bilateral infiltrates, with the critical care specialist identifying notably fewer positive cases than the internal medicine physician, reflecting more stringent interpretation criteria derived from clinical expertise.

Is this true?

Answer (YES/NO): NO